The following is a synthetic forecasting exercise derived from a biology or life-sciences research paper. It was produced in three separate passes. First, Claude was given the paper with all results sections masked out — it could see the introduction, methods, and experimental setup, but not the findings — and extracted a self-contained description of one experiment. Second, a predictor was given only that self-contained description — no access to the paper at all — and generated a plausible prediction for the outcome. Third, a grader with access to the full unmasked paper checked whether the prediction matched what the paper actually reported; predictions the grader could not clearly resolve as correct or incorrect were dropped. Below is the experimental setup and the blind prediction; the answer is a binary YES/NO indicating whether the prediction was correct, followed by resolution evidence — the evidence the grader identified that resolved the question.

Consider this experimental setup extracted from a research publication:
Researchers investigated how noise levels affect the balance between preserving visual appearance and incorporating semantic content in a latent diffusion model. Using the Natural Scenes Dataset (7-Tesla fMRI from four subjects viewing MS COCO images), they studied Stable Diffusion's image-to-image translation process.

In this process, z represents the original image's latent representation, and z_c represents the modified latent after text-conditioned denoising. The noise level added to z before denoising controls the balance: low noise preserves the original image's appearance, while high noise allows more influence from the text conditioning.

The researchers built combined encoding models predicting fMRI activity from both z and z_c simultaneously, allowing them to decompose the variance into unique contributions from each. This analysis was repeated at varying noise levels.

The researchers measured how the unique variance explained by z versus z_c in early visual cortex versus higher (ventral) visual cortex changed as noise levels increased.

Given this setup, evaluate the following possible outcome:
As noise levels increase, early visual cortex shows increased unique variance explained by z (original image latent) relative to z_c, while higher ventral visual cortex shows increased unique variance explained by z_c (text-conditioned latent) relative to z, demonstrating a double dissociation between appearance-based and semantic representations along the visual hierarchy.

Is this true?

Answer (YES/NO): NO